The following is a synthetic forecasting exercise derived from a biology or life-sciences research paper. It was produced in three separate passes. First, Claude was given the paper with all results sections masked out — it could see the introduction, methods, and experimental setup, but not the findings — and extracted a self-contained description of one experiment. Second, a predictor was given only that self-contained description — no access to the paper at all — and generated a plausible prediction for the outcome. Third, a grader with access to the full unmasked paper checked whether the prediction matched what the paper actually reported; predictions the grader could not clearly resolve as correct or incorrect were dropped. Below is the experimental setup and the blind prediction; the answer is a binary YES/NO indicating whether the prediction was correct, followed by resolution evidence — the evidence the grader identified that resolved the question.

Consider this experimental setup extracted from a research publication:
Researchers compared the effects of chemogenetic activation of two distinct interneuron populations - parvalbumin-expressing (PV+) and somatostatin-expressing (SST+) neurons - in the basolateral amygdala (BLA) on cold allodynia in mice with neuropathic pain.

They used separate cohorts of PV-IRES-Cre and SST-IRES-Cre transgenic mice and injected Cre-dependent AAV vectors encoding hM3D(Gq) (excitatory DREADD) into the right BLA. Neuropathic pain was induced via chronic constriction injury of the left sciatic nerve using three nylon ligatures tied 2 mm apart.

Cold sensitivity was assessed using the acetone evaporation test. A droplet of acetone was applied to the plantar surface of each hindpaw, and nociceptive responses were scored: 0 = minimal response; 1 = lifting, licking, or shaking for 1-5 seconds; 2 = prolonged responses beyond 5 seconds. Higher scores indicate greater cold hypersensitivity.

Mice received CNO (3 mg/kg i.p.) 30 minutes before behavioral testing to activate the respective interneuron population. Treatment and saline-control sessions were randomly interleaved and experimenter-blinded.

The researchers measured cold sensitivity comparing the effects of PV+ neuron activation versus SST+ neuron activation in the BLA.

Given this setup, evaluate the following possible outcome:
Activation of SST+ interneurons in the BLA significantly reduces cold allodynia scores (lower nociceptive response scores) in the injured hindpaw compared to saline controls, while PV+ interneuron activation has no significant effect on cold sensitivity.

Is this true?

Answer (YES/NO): YES